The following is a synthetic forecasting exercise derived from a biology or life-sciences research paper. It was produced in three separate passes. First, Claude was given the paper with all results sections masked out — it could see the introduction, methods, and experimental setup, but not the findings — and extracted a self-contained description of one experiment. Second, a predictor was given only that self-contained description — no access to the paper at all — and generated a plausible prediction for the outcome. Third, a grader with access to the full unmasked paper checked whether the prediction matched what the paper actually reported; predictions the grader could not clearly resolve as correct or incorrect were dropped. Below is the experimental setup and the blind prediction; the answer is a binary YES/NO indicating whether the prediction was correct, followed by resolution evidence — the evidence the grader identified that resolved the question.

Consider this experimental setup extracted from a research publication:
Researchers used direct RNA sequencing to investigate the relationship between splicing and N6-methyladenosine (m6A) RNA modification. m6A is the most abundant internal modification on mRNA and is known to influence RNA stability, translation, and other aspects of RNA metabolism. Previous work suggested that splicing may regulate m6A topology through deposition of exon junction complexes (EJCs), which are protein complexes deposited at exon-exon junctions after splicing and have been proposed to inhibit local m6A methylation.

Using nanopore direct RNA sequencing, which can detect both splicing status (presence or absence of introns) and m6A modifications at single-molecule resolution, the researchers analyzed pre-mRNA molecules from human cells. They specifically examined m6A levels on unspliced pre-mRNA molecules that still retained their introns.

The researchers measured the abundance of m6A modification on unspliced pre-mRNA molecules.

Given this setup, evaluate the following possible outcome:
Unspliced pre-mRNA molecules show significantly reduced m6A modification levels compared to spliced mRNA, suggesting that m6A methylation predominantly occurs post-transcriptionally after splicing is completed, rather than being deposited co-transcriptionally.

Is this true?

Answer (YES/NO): NO